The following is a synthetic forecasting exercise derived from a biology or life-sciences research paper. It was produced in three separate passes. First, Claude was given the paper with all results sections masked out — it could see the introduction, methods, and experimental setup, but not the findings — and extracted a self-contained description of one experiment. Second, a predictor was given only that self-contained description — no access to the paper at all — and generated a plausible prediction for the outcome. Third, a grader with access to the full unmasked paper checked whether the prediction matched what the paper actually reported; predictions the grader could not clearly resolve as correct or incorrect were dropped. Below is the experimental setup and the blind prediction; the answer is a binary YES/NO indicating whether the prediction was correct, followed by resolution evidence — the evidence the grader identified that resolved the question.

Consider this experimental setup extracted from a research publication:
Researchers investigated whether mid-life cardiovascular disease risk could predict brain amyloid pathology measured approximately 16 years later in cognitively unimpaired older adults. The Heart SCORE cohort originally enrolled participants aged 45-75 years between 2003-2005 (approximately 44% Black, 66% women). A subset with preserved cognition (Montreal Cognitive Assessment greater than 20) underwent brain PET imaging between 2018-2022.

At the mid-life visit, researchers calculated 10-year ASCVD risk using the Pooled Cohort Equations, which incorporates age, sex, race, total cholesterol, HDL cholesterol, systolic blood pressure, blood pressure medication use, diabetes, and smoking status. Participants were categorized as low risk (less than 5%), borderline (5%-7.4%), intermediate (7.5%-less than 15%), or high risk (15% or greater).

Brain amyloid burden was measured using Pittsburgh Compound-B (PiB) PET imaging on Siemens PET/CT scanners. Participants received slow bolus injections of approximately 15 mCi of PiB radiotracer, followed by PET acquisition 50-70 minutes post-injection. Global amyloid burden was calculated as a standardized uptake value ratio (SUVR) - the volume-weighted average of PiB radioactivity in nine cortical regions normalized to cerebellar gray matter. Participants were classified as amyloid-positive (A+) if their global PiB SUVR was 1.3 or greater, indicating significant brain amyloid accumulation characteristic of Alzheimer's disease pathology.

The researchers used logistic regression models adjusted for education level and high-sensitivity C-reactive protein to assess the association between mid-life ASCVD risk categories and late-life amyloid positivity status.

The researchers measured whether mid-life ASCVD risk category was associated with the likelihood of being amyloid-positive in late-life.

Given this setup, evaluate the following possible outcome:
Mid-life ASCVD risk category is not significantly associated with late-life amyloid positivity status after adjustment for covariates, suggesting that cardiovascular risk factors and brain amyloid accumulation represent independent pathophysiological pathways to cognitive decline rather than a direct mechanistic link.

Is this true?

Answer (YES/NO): YES